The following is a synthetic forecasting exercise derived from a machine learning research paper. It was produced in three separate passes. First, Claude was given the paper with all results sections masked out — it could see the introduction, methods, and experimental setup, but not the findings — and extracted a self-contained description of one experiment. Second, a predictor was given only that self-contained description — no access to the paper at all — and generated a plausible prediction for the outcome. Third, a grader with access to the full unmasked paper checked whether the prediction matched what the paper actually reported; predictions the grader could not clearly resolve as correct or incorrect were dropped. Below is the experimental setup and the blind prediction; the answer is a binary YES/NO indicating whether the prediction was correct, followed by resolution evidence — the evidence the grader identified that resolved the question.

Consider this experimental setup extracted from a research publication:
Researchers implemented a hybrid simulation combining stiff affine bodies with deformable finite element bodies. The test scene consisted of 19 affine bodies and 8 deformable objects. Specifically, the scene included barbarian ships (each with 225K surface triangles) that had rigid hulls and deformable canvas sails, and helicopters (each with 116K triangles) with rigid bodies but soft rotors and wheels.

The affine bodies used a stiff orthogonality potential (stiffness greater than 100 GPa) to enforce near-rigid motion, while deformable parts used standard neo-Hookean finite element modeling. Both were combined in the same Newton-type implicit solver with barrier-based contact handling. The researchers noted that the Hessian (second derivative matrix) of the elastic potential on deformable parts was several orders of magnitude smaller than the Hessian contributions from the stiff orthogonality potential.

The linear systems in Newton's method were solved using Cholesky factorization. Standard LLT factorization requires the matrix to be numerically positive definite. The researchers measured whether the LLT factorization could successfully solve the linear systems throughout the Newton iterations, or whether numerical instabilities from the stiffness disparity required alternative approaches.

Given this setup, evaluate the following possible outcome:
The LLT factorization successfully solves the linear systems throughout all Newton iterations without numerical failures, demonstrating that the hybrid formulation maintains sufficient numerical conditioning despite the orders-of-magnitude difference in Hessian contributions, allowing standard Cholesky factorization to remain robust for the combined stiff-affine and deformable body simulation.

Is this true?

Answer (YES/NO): NO